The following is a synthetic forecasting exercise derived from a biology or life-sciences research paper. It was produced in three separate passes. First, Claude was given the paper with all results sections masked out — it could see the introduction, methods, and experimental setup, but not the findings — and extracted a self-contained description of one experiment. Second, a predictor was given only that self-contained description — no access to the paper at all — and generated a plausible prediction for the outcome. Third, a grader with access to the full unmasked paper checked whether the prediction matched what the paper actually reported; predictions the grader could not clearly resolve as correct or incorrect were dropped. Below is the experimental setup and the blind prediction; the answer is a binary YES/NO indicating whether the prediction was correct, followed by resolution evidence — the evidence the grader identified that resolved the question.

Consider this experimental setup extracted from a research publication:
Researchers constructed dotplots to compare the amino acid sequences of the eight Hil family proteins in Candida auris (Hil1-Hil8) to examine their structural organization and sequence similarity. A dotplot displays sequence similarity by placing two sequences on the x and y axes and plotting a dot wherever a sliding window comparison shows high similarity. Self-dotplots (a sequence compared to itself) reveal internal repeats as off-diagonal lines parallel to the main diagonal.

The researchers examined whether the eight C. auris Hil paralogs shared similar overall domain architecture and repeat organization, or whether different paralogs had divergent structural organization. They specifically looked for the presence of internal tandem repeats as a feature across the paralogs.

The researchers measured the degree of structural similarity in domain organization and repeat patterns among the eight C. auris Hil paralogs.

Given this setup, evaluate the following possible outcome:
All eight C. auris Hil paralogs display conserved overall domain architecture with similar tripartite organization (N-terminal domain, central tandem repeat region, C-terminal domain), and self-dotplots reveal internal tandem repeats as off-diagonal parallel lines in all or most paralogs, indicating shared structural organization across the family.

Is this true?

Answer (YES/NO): NO